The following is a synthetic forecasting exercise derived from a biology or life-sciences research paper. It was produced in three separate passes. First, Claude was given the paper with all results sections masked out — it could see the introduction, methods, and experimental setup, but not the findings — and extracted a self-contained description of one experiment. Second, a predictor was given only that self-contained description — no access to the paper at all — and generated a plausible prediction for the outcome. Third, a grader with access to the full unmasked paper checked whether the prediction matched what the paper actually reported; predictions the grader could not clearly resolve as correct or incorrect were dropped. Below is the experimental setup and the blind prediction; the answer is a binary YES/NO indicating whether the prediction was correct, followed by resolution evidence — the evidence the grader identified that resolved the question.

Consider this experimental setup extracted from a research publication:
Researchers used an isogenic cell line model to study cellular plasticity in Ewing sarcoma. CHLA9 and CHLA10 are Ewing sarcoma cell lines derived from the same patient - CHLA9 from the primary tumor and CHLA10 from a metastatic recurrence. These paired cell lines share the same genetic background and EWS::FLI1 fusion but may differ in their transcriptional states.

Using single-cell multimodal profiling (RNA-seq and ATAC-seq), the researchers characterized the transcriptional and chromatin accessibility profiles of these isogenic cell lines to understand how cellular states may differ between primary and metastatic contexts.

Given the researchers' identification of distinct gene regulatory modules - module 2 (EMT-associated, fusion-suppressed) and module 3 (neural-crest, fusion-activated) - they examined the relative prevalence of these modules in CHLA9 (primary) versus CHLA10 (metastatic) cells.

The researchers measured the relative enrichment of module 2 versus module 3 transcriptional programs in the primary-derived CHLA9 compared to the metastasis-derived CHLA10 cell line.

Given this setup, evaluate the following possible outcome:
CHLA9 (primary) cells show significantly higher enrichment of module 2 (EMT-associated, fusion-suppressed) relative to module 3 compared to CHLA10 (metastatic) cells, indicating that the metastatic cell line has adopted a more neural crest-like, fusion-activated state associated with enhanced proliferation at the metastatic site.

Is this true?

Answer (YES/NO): NO